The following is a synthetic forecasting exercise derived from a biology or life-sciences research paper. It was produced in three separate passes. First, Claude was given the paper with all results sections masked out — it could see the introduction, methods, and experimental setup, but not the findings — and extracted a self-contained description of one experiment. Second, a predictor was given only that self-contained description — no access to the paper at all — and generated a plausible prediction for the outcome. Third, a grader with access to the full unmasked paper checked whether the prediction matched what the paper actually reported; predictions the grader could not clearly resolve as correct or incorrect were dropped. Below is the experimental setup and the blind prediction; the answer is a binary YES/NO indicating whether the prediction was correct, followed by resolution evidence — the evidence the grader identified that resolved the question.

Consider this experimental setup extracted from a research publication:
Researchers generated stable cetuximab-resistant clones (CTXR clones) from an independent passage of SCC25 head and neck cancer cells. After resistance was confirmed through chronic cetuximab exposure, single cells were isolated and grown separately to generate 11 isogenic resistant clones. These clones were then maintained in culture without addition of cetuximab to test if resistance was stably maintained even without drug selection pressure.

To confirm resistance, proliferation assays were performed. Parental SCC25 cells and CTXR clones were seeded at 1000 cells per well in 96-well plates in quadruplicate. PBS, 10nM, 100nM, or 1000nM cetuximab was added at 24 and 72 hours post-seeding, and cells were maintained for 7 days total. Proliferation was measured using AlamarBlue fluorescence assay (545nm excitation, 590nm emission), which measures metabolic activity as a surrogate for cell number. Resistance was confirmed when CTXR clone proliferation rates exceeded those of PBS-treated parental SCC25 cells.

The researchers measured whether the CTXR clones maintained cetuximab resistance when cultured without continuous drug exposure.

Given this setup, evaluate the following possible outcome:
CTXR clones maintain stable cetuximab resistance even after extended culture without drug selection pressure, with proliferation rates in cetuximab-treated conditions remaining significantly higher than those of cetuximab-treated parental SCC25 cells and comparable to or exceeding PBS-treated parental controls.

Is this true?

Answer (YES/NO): NO